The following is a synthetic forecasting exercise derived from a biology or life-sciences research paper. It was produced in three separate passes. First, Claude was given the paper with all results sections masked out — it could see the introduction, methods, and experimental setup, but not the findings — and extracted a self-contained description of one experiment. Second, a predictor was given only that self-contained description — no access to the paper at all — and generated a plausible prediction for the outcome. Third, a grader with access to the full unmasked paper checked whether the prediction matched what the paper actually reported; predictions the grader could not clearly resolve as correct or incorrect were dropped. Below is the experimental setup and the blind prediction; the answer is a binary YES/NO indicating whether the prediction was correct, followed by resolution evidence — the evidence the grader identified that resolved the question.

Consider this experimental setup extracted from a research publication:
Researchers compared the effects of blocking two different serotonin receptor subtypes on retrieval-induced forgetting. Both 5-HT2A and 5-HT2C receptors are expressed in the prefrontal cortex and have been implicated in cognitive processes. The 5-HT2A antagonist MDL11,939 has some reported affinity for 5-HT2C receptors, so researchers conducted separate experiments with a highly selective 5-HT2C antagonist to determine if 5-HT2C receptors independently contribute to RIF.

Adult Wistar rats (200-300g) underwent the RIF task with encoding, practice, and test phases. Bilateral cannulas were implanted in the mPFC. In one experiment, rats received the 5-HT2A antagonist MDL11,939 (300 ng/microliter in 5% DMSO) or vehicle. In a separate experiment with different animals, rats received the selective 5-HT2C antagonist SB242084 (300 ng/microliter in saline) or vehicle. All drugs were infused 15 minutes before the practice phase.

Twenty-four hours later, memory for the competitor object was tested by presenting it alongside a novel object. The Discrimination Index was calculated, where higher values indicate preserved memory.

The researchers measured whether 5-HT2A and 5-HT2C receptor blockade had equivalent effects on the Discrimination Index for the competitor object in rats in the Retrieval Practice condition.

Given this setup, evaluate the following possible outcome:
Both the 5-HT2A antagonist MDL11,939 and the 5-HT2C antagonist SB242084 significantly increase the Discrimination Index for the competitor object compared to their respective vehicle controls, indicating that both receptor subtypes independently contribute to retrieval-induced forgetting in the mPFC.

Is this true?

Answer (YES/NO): NO